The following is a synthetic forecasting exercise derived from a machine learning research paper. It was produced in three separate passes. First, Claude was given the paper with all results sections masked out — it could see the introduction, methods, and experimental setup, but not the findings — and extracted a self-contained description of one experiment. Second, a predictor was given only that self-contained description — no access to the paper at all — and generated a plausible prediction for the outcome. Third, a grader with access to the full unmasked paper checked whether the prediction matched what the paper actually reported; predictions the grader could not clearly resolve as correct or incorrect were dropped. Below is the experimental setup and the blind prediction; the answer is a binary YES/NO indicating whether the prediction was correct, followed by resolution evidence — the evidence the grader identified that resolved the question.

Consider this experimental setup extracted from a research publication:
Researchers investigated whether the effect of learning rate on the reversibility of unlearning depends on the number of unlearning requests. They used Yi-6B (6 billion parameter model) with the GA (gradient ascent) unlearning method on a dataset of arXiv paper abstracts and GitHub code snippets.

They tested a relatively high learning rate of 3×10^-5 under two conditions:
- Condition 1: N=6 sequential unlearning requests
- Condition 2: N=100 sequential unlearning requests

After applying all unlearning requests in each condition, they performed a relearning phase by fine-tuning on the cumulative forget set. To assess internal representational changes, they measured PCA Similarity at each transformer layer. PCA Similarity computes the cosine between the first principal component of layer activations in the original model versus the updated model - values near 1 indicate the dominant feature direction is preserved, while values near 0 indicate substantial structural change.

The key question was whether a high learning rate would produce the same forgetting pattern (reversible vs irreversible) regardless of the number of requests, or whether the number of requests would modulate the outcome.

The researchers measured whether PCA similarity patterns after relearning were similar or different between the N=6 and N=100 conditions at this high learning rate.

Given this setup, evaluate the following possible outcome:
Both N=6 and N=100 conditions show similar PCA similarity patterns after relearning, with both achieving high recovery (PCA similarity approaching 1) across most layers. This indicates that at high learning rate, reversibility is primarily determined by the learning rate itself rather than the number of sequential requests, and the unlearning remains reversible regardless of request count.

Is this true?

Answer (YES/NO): NO